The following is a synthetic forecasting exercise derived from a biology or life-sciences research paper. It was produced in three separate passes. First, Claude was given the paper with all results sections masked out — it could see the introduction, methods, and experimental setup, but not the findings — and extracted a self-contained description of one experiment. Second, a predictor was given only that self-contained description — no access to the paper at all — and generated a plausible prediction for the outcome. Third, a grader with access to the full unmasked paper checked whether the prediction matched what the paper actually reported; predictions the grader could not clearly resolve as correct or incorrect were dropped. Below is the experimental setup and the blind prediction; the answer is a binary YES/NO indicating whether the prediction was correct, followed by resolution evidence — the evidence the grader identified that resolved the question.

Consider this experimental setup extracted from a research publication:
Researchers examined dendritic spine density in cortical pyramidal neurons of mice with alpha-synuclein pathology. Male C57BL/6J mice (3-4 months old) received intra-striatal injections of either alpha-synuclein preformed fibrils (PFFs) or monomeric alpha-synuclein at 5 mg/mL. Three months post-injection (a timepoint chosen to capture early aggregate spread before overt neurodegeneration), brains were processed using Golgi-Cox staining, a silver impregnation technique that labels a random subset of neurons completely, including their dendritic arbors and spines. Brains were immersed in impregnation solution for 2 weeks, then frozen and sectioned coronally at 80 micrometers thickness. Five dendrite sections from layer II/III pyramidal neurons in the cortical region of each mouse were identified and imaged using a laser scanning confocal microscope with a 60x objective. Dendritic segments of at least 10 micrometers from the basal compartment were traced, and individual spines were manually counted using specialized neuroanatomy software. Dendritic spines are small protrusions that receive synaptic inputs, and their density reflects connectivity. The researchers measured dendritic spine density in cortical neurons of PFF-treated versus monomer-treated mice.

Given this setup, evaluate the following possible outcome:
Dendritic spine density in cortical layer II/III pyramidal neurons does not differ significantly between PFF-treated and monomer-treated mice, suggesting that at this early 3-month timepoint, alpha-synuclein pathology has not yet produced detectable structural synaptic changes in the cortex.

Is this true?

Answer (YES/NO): YES